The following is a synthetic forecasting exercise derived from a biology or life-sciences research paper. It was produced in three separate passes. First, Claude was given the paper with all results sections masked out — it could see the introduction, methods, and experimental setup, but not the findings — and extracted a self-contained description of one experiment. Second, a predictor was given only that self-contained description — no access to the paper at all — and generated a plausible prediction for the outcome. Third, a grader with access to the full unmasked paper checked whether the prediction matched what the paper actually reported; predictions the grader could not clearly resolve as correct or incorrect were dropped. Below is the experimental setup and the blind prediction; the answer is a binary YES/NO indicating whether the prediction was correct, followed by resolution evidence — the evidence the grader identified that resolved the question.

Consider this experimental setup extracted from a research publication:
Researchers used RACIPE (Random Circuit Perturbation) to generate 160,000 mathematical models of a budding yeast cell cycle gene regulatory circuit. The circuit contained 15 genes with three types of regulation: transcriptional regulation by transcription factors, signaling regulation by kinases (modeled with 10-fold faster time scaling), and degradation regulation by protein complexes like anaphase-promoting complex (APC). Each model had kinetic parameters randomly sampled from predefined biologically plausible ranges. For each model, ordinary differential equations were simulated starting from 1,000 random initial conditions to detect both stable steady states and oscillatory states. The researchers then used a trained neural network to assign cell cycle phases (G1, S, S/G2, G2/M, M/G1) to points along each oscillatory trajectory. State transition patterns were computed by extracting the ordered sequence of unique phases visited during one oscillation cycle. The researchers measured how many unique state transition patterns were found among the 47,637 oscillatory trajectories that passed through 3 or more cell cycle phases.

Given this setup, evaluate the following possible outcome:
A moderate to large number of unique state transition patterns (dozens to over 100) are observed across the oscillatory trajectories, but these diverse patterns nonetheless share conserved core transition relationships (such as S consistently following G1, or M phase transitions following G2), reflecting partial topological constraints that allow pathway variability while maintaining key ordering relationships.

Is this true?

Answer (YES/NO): YES